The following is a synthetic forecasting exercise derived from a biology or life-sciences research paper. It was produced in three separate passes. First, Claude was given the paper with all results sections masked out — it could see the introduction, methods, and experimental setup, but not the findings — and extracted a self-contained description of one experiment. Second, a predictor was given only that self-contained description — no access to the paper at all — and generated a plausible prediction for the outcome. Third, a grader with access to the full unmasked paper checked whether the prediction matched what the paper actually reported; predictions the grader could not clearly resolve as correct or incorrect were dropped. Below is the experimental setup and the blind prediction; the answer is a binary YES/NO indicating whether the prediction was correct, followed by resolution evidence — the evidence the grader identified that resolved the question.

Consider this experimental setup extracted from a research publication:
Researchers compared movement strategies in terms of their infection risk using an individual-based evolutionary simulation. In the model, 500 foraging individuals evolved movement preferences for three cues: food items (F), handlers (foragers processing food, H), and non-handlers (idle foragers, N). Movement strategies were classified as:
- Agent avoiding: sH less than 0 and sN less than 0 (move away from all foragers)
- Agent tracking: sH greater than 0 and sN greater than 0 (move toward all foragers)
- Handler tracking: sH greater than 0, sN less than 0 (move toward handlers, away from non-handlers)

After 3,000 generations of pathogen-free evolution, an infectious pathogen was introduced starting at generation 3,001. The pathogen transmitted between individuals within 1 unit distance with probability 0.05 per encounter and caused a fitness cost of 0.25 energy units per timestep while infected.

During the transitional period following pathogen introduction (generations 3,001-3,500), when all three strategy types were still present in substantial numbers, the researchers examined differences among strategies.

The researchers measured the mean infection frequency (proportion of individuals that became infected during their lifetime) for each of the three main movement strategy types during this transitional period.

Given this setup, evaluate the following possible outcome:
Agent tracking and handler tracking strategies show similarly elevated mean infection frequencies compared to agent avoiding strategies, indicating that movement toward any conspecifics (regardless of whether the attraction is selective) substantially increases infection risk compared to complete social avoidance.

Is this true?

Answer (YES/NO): NO